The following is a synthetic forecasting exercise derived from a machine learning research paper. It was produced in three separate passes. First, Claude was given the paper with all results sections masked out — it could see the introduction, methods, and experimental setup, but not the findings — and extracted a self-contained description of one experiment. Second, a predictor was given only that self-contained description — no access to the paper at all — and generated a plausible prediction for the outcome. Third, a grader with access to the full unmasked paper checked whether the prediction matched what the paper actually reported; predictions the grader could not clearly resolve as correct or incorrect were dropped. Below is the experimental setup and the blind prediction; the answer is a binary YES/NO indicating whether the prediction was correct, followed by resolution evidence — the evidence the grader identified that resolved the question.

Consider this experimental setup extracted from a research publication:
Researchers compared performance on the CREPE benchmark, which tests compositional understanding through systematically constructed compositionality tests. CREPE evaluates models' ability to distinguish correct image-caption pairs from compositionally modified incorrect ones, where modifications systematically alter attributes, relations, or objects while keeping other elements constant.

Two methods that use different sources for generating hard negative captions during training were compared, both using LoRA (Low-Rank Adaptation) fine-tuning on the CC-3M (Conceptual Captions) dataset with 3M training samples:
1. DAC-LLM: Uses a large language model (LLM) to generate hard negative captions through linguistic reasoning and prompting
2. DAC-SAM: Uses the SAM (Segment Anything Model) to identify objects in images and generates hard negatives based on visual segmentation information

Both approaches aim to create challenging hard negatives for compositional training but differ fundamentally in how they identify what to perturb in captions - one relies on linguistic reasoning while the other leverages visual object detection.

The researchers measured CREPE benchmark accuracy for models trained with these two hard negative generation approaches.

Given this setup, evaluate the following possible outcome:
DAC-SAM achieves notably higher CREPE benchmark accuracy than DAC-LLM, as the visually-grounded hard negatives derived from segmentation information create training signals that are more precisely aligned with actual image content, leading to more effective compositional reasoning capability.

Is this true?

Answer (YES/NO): YES